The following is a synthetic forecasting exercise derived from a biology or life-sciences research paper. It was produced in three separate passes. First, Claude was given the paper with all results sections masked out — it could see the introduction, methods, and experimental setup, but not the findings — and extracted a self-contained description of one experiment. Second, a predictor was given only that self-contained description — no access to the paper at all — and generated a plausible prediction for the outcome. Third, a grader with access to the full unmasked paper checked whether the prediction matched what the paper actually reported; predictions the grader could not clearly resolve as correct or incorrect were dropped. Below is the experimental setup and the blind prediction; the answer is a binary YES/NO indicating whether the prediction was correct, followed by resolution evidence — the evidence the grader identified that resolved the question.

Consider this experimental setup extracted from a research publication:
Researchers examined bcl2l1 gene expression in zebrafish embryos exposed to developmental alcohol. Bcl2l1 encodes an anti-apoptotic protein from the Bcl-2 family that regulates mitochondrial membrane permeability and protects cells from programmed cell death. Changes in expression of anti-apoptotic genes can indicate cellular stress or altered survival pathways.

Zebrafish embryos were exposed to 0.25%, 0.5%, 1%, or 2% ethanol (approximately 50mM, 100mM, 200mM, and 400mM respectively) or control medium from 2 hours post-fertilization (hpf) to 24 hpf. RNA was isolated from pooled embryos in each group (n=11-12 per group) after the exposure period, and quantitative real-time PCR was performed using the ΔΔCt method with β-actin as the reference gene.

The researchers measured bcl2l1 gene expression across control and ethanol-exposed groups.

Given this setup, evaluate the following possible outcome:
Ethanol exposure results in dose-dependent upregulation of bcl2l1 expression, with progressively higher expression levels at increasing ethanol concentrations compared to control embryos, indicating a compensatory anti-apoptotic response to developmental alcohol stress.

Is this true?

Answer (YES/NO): NO